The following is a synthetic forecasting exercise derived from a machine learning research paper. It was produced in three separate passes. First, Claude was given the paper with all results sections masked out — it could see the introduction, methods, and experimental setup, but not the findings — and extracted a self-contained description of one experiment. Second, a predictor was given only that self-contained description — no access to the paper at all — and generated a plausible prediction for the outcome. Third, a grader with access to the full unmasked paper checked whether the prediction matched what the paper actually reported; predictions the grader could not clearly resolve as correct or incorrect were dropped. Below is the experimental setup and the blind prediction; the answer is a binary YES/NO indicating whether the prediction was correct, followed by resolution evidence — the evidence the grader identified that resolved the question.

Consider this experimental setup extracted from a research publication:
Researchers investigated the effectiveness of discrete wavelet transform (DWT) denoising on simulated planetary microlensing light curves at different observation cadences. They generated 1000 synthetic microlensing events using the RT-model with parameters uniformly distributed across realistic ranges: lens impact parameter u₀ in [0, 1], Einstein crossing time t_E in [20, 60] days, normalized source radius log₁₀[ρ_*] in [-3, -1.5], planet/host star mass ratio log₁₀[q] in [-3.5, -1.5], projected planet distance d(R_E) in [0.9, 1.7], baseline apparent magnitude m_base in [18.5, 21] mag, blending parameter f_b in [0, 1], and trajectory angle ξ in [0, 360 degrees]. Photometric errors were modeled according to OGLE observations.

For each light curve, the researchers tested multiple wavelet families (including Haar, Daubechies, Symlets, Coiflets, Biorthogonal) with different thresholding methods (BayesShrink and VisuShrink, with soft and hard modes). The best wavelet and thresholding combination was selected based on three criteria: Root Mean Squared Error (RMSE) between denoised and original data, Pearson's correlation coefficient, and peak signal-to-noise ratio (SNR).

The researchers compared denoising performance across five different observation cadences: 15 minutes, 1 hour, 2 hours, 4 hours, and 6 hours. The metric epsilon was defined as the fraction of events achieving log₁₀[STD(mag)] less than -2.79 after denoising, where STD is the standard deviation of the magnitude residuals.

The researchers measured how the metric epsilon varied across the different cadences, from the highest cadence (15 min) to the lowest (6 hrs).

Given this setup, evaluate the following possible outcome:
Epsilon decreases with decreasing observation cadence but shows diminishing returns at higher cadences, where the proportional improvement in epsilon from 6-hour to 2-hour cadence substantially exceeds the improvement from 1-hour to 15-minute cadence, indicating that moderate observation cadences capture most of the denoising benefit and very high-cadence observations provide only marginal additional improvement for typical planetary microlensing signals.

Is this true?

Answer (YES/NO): NO